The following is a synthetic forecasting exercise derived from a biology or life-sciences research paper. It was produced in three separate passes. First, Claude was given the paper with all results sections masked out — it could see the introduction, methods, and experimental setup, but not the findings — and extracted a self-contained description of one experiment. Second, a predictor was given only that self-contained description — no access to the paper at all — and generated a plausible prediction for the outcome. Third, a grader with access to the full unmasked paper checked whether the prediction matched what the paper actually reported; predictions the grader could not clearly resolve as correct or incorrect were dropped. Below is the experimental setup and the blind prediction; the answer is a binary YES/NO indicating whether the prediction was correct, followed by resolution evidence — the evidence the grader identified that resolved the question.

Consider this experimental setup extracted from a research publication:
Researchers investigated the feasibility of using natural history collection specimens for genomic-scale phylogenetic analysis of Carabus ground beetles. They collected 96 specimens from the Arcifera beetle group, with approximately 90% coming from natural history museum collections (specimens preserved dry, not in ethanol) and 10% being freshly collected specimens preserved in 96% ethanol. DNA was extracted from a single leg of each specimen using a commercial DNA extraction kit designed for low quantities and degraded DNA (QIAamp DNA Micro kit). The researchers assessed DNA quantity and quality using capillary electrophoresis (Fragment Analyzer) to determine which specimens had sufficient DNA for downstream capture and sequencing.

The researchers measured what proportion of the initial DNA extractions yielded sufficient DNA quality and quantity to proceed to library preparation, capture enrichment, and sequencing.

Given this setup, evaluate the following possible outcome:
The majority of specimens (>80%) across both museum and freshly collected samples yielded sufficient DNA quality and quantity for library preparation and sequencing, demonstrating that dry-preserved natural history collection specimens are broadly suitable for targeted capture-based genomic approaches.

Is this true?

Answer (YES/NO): NO